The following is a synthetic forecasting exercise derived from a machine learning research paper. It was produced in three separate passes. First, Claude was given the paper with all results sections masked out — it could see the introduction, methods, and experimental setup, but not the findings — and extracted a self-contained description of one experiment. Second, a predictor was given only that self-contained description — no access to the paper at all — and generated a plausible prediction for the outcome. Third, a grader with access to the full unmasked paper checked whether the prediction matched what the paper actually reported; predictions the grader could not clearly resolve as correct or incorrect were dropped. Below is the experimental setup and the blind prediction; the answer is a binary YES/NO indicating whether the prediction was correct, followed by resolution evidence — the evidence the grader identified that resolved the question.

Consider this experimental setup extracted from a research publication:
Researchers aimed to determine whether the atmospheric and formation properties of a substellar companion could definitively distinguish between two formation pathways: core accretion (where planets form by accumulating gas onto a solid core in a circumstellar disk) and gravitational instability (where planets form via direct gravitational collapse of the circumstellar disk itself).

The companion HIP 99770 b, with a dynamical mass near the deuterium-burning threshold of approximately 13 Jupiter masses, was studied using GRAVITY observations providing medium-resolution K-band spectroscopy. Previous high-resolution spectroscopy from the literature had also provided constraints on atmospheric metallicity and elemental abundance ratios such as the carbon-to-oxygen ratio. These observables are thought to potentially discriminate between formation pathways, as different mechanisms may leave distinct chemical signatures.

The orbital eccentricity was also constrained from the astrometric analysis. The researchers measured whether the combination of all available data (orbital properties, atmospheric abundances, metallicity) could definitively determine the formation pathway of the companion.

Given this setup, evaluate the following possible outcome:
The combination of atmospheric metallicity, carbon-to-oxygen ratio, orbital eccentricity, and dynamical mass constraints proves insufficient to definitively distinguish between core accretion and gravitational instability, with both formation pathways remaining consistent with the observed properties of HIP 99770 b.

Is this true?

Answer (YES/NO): YES